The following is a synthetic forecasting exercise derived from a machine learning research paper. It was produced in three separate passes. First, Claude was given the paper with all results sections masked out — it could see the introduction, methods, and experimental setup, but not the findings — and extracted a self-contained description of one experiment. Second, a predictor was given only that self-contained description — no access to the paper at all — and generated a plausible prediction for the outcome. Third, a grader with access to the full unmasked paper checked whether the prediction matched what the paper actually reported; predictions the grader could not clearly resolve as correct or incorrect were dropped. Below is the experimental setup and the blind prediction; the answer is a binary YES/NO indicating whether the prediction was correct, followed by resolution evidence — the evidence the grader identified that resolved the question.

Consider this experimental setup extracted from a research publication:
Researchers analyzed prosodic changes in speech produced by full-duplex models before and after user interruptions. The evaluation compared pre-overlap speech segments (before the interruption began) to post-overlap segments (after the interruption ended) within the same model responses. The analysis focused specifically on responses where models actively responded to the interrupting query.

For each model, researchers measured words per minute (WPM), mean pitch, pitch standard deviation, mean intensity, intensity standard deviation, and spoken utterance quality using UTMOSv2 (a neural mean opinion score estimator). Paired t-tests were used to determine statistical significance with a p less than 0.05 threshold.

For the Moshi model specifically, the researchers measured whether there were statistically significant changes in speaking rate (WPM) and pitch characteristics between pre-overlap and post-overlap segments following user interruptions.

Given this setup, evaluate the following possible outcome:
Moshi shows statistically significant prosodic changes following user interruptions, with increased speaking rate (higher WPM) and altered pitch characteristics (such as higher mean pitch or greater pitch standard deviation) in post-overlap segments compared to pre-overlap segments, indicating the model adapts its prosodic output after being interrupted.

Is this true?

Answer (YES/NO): NO